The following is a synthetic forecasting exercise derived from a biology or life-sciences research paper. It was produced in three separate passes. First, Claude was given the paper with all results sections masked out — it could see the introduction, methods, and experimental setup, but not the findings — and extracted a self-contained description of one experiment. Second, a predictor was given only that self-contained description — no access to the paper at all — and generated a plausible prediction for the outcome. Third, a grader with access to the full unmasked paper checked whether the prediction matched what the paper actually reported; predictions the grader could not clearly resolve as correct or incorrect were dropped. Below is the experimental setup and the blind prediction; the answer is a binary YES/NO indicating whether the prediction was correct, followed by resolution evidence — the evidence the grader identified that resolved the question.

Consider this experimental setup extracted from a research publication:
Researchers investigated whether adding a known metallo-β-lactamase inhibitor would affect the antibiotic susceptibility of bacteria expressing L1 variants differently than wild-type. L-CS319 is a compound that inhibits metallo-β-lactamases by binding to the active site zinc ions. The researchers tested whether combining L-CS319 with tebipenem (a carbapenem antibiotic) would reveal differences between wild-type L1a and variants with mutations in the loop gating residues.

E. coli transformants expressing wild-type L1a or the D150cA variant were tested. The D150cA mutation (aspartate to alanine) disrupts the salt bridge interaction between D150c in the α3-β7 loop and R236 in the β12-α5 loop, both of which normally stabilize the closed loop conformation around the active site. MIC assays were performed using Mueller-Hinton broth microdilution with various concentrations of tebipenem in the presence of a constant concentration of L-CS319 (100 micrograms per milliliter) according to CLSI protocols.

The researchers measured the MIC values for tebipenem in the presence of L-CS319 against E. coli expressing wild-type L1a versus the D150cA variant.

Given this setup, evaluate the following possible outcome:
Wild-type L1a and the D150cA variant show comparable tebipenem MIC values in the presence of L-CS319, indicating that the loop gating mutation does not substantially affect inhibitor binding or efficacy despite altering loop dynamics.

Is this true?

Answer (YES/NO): YES